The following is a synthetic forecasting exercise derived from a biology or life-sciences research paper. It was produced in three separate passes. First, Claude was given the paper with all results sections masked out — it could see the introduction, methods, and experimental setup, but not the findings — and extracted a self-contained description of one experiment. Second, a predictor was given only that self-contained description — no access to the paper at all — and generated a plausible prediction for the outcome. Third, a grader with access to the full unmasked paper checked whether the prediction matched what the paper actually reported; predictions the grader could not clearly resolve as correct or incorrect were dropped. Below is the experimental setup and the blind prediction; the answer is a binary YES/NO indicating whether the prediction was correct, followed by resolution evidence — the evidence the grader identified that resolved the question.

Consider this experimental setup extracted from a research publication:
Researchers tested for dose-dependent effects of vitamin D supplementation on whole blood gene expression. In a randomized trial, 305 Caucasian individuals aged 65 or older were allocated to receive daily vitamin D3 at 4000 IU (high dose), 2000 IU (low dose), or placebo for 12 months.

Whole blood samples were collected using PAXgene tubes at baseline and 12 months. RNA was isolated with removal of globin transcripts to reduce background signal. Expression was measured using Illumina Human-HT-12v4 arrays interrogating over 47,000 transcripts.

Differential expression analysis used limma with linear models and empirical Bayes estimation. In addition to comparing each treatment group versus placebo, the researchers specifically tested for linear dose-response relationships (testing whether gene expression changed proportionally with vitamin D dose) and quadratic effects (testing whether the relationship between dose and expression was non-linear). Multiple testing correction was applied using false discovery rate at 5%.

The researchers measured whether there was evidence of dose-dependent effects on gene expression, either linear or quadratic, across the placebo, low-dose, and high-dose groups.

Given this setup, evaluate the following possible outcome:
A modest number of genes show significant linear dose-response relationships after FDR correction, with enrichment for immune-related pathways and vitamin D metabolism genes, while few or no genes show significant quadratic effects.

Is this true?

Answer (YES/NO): NO